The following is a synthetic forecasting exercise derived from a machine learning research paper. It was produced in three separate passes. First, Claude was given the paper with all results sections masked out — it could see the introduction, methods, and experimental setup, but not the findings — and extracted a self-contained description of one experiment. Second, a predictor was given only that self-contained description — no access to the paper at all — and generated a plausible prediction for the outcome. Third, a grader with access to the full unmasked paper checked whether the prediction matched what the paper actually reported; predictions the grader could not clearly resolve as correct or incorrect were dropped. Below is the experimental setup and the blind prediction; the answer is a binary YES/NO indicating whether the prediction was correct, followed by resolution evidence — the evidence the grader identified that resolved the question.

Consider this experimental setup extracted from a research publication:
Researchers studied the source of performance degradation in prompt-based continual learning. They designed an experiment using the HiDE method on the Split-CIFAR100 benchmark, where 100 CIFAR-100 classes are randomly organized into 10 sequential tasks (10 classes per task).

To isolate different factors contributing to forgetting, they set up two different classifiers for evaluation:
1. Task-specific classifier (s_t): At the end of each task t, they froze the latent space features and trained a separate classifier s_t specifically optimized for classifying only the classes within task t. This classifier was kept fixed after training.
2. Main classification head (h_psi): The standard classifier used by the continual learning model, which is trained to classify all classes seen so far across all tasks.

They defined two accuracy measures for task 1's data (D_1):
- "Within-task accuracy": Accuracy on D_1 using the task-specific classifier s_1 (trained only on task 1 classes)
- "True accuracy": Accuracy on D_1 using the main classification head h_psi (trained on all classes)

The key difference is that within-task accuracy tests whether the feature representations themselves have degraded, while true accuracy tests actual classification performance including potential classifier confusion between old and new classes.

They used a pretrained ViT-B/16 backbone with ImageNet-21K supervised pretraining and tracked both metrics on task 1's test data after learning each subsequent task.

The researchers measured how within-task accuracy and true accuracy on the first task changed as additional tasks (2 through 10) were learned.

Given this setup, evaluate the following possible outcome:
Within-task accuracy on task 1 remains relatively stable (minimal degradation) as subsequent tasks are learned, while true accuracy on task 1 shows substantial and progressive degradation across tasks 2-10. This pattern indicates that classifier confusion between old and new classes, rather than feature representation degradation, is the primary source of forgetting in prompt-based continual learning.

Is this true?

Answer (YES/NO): YES